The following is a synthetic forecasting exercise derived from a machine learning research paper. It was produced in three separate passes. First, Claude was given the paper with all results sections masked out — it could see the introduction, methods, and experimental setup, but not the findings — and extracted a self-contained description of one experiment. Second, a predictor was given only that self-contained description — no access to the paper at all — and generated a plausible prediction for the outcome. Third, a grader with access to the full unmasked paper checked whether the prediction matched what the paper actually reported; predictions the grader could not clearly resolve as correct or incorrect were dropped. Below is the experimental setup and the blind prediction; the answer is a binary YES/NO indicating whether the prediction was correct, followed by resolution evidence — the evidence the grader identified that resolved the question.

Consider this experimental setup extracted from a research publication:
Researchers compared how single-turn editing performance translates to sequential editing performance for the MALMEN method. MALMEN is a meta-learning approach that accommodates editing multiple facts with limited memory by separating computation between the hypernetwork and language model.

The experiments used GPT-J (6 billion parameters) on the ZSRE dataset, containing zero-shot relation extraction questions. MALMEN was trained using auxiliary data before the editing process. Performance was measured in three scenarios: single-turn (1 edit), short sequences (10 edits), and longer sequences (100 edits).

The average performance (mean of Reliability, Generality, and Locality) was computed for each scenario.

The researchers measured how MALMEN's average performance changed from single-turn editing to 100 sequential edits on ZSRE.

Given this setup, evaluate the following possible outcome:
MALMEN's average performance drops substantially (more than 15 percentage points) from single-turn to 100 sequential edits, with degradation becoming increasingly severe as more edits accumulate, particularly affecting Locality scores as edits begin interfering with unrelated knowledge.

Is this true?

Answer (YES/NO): NO